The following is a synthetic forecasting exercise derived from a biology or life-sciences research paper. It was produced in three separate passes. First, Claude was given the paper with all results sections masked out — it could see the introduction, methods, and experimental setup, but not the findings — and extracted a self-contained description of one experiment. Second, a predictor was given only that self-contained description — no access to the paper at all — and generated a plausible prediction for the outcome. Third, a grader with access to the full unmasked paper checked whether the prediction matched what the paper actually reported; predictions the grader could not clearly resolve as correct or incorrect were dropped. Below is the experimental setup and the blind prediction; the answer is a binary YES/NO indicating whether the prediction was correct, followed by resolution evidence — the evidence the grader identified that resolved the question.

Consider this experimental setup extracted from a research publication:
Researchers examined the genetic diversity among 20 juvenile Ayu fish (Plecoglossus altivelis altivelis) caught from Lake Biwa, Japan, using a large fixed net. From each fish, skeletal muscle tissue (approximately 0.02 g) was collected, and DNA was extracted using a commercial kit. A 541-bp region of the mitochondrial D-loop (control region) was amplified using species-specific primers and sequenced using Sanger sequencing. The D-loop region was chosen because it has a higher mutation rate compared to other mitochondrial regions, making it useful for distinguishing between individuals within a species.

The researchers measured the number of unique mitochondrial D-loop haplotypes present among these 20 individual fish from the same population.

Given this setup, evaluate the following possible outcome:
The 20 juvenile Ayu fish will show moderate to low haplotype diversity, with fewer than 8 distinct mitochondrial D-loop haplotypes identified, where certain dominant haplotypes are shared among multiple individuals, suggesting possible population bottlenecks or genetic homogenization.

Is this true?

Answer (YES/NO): NO